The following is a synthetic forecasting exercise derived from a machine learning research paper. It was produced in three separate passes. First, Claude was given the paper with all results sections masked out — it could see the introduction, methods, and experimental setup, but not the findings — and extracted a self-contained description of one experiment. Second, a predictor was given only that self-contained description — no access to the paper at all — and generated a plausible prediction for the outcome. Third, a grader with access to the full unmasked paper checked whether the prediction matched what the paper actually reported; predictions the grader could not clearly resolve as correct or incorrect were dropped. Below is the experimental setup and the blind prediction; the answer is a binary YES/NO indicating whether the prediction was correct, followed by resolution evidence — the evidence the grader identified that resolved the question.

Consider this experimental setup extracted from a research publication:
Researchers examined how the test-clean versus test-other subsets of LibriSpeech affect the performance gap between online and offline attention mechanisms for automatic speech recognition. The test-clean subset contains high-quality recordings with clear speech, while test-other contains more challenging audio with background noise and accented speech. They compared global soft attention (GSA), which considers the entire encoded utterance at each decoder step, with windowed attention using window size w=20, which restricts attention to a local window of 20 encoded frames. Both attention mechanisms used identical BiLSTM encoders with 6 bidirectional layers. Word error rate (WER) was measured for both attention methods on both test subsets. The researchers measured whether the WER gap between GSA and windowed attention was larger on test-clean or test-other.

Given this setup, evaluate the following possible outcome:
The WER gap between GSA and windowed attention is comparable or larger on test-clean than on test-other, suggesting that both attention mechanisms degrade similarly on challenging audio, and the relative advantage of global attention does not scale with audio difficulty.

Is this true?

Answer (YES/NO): YES